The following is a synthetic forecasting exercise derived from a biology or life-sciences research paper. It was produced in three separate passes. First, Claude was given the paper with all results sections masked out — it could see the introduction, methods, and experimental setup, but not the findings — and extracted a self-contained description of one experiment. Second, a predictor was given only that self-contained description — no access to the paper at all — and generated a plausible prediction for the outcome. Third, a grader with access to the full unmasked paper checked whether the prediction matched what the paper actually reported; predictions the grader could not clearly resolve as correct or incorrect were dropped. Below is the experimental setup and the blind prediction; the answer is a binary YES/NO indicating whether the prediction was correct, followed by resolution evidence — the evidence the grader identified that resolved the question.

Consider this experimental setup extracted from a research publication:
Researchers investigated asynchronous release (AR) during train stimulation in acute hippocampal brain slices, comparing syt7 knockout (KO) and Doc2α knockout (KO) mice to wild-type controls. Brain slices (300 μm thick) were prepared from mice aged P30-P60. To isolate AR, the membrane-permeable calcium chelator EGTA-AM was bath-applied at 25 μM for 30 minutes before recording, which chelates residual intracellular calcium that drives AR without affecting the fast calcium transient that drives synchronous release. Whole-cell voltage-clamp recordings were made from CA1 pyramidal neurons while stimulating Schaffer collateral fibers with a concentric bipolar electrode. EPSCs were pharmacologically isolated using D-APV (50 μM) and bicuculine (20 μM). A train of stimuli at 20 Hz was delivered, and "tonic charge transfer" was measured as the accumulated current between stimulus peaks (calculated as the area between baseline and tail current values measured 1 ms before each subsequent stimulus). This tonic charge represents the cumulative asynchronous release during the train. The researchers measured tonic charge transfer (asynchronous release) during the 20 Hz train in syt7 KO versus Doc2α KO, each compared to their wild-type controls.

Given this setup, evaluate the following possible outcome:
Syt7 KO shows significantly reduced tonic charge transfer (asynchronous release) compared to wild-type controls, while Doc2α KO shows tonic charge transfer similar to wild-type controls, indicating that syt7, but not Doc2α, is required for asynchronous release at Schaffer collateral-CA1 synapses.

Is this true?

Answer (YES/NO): NO